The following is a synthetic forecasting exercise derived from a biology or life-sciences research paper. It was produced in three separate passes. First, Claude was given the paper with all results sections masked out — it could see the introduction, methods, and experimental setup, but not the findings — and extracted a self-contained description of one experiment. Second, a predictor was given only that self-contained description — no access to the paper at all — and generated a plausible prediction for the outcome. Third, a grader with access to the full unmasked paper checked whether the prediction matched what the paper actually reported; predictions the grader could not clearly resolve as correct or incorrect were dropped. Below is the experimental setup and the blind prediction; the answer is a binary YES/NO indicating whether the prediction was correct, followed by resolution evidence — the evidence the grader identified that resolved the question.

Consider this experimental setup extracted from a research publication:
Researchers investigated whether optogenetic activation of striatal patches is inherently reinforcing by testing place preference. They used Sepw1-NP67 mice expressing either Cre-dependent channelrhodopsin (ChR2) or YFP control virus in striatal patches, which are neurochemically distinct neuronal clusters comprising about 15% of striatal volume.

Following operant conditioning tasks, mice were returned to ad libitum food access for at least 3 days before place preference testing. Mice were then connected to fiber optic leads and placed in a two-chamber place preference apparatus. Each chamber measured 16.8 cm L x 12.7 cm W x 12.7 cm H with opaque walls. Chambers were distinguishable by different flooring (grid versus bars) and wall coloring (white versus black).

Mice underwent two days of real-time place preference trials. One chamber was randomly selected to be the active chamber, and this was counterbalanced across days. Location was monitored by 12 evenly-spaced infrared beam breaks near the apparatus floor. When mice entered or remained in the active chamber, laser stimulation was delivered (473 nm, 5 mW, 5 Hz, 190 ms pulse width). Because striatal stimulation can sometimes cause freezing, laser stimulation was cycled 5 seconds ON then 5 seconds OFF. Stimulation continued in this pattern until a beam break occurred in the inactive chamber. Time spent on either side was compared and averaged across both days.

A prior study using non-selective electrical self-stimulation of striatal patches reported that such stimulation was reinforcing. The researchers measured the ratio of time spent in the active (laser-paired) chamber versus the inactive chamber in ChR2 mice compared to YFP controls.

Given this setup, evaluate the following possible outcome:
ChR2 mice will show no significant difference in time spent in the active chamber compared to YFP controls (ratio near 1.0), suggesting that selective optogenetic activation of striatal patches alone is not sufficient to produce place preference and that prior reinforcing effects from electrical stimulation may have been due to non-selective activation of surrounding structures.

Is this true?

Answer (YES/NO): YES